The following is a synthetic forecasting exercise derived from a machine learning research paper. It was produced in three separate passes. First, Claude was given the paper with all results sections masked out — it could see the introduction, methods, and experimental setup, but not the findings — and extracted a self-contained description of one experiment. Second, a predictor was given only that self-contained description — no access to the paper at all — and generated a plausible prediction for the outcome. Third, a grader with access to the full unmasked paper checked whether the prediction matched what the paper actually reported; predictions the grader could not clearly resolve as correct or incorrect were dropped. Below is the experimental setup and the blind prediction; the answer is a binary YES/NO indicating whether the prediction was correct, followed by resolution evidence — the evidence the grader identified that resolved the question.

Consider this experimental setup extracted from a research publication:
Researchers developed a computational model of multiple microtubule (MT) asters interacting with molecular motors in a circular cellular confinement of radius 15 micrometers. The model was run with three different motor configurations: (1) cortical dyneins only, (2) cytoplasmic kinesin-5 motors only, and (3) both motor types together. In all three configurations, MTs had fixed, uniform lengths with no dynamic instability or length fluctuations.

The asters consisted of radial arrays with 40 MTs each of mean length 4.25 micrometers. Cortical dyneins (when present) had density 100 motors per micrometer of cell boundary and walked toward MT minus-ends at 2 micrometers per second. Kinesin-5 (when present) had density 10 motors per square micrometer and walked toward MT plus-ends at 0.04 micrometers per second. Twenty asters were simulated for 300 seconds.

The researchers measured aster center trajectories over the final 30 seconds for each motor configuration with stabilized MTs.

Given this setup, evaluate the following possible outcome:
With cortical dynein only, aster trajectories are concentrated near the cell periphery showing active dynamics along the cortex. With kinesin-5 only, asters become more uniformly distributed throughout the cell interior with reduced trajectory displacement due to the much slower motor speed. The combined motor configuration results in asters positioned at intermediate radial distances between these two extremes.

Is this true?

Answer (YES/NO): NO